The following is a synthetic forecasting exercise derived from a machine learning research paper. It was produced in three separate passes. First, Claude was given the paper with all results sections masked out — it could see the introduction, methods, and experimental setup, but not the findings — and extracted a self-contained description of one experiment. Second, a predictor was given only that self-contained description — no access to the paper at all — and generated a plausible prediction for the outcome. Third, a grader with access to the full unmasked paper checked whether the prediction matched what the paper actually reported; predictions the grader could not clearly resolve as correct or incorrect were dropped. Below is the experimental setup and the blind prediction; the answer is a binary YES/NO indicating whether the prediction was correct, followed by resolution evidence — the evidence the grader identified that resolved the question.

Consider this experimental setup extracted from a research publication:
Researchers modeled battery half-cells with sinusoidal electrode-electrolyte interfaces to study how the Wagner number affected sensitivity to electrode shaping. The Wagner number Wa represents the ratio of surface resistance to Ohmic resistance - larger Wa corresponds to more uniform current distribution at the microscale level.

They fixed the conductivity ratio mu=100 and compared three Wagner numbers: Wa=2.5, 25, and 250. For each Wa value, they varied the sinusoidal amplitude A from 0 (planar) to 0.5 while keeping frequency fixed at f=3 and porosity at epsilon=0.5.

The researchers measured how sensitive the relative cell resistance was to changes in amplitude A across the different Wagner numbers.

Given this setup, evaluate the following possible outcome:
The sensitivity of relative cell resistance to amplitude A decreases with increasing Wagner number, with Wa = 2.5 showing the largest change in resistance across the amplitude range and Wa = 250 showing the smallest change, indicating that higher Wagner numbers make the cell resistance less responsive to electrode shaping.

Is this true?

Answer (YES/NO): YES